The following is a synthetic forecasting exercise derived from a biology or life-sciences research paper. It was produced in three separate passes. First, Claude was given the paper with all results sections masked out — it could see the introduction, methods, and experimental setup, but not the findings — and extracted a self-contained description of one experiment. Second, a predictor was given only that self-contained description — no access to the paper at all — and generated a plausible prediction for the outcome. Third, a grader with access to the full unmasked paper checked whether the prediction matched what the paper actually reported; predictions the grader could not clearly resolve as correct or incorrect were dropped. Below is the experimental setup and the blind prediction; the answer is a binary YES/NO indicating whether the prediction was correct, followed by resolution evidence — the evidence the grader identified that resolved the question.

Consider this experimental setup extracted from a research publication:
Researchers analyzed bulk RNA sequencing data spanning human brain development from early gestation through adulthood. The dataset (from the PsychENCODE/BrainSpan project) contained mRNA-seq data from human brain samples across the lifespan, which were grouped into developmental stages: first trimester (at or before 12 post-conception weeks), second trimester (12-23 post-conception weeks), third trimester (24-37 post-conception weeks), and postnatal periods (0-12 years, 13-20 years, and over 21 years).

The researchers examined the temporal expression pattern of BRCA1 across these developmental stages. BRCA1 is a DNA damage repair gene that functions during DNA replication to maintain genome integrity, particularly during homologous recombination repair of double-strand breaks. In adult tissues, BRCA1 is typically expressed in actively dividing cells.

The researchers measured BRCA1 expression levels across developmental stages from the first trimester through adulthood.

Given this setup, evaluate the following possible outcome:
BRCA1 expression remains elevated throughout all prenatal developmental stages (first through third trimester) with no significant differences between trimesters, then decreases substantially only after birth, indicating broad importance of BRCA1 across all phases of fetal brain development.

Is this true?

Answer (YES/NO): NO